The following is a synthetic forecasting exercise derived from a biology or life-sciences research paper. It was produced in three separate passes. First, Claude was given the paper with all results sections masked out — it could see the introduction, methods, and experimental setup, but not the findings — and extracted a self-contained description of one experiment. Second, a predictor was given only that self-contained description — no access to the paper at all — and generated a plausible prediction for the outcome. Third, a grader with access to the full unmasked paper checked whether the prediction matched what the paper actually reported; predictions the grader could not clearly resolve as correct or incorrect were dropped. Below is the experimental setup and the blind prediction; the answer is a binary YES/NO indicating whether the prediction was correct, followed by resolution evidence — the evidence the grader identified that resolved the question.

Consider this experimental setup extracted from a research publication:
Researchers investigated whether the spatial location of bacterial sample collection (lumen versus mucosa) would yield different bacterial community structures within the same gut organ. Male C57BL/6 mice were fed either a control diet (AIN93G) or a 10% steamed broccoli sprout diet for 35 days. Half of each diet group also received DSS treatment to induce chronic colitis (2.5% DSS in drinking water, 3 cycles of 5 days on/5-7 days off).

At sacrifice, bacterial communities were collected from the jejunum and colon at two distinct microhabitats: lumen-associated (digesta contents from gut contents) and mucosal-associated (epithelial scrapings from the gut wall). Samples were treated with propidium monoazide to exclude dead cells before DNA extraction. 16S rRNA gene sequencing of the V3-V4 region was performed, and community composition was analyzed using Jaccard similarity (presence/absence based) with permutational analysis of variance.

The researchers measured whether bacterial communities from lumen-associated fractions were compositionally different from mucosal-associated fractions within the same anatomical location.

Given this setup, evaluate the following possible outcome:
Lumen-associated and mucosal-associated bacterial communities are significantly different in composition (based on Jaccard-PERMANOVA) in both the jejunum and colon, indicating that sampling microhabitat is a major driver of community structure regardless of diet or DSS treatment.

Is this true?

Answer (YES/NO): NO